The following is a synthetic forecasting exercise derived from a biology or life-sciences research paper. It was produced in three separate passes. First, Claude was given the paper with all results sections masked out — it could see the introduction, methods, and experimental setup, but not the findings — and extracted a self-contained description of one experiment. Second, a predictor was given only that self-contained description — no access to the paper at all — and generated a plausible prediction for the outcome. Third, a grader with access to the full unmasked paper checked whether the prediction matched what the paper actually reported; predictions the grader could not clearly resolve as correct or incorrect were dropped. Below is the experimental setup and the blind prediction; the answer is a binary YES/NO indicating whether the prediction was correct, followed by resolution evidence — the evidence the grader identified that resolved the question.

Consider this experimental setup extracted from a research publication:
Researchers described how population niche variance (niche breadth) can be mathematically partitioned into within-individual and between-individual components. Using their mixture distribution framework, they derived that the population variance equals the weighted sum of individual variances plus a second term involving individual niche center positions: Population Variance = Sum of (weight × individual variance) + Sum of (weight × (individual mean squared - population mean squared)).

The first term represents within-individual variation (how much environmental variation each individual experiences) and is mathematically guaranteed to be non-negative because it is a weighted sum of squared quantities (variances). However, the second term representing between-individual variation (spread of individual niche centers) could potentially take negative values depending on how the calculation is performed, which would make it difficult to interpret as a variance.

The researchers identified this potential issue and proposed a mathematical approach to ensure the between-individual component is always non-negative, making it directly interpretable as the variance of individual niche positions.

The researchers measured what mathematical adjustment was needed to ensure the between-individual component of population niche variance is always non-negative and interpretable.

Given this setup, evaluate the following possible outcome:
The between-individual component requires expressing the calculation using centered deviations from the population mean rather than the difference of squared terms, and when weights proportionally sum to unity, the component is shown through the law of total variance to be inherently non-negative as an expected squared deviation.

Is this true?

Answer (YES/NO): NO